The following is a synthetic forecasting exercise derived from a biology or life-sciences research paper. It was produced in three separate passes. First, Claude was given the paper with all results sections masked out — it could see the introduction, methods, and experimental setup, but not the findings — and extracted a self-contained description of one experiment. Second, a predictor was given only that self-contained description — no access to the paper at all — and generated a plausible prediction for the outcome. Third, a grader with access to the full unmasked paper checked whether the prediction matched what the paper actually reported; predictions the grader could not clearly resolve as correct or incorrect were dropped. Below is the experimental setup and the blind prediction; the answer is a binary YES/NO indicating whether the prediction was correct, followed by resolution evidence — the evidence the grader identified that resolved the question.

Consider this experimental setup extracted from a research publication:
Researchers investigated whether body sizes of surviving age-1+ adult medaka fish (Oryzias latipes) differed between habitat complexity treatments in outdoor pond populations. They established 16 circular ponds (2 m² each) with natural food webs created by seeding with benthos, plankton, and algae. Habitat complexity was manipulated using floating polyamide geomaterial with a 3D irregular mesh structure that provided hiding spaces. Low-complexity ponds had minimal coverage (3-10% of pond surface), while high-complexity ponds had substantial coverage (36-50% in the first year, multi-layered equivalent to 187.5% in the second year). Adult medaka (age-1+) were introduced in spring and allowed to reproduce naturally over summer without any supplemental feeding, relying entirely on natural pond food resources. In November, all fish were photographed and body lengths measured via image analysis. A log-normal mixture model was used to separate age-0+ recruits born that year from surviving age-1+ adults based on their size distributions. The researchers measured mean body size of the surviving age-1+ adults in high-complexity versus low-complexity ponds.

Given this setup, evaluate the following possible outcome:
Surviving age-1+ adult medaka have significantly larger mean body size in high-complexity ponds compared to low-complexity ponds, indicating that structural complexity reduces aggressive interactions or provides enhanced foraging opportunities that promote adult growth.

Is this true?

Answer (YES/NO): NO